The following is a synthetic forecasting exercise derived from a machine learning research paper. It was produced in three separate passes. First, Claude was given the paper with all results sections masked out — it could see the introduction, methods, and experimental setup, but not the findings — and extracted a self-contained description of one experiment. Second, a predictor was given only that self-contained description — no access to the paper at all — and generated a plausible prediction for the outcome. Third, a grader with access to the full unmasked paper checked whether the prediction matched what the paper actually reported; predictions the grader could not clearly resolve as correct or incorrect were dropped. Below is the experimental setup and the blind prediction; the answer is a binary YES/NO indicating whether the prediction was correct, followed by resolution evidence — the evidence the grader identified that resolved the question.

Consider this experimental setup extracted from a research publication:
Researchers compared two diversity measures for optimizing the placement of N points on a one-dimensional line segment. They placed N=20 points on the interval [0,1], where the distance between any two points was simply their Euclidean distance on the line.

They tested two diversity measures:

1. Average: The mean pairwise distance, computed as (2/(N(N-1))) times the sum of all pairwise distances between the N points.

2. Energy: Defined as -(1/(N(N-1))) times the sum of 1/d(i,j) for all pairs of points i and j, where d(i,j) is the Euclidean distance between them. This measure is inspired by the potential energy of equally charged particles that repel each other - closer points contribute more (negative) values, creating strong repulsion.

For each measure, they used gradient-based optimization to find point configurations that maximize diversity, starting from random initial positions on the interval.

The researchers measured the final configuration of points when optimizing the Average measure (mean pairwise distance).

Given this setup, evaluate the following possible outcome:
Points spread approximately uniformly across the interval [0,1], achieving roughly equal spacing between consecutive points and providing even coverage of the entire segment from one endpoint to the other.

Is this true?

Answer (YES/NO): NO